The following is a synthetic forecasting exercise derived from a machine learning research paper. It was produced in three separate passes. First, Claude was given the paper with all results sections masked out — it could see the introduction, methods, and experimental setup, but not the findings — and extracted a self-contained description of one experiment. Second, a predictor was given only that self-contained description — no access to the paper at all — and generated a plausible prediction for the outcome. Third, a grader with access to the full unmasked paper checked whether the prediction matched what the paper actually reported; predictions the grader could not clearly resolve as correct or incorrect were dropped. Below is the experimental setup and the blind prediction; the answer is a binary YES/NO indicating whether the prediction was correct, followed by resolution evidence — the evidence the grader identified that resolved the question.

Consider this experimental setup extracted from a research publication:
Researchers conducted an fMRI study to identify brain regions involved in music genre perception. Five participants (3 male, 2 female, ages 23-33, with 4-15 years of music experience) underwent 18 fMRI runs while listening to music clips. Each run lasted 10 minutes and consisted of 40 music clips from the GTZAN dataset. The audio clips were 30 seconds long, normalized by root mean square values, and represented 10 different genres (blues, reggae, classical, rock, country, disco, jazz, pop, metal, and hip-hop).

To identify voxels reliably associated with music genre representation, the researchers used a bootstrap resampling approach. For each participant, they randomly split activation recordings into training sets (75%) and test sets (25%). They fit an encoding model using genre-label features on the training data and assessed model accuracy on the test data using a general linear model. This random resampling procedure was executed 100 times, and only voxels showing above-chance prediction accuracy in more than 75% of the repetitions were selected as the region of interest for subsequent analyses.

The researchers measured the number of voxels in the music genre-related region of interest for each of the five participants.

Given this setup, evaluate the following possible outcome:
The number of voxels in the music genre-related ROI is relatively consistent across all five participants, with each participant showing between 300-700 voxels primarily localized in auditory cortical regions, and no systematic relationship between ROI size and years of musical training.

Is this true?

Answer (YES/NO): NO